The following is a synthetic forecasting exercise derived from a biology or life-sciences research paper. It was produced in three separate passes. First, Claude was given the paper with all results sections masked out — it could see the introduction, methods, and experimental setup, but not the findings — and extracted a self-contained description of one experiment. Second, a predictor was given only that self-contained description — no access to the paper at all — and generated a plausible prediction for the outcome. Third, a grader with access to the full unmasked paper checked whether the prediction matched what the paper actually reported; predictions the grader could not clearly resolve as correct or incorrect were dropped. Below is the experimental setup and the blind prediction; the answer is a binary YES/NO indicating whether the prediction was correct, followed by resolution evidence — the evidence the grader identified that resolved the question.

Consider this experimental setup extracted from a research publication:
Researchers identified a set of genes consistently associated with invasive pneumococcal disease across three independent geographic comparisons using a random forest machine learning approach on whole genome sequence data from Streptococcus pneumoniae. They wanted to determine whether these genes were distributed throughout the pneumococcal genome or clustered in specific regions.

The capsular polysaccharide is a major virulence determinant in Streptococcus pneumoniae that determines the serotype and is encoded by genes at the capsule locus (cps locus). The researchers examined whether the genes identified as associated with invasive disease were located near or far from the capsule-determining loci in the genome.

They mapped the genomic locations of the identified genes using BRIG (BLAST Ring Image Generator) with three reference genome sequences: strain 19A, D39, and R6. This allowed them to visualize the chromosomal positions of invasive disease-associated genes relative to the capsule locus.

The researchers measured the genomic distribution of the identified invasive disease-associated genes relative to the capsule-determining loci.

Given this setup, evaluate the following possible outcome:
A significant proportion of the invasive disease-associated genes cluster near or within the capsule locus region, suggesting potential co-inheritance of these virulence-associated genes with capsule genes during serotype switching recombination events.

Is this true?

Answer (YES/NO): NO